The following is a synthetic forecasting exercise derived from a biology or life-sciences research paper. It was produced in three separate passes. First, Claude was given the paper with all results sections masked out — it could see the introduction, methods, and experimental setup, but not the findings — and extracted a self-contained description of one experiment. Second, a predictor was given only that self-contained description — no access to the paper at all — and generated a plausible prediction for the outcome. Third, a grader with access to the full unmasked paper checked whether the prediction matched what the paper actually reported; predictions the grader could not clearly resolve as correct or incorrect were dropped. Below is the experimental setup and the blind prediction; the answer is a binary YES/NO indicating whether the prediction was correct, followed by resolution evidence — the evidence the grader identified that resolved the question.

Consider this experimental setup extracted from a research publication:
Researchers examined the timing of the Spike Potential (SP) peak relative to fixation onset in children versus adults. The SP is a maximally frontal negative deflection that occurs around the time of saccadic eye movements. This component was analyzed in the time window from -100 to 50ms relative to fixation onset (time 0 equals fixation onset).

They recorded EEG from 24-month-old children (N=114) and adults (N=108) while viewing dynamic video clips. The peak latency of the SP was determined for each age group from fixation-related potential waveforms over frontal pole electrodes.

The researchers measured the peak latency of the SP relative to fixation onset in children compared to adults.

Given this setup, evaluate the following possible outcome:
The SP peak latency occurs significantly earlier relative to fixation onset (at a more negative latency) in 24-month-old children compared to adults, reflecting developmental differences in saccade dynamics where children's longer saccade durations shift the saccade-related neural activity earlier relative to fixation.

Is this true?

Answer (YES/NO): YES